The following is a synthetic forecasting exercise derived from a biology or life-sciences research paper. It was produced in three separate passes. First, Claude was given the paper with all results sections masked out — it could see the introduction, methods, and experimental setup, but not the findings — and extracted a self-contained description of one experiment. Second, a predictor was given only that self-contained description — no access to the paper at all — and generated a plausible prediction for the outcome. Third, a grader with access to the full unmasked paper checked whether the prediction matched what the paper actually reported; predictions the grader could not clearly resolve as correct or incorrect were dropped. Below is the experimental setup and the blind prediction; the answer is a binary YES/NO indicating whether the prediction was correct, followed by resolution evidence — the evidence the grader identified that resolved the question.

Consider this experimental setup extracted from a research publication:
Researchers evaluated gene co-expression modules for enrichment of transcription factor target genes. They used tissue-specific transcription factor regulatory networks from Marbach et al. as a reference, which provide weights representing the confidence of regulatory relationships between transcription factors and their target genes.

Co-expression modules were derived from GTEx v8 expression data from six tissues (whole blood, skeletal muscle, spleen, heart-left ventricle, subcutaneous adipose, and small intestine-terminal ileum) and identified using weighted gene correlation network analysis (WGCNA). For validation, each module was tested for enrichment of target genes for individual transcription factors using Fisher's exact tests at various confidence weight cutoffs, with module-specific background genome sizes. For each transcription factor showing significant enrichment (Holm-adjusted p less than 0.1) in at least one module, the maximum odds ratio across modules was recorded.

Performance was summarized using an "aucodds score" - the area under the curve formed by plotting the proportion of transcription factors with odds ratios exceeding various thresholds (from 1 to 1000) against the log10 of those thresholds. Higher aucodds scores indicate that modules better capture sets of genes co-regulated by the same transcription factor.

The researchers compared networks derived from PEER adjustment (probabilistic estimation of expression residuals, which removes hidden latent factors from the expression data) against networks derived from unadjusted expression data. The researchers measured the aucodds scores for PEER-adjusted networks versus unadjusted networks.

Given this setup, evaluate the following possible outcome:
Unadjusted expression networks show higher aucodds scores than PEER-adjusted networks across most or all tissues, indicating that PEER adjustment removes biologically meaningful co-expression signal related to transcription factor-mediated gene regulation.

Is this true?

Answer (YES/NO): YES